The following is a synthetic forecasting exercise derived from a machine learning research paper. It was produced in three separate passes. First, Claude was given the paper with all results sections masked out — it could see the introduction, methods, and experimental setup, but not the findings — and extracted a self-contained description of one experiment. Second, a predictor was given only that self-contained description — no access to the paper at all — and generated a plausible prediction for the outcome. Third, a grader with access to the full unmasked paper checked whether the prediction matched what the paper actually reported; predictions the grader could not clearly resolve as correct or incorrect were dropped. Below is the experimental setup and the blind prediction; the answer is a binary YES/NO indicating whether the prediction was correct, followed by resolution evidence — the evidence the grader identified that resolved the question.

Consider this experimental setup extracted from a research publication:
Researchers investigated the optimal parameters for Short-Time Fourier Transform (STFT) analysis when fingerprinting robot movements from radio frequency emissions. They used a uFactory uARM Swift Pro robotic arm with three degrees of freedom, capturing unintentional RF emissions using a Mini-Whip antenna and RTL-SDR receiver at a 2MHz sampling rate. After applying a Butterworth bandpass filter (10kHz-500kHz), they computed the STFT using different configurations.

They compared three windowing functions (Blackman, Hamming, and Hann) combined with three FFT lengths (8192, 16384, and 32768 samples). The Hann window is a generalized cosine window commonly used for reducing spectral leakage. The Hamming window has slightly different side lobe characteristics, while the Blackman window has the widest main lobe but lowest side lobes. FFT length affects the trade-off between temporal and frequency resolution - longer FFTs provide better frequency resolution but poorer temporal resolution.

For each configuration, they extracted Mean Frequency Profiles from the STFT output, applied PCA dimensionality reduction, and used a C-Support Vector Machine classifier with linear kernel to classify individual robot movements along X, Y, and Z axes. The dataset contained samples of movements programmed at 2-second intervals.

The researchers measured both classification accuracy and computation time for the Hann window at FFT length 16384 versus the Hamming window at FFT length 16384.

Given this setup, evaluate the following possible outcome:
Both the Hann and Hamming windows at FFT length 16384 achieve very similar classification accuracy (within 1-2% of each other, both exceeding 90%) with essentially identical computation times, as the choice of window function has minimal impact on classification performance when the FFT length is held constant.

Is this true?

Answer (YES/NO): YES